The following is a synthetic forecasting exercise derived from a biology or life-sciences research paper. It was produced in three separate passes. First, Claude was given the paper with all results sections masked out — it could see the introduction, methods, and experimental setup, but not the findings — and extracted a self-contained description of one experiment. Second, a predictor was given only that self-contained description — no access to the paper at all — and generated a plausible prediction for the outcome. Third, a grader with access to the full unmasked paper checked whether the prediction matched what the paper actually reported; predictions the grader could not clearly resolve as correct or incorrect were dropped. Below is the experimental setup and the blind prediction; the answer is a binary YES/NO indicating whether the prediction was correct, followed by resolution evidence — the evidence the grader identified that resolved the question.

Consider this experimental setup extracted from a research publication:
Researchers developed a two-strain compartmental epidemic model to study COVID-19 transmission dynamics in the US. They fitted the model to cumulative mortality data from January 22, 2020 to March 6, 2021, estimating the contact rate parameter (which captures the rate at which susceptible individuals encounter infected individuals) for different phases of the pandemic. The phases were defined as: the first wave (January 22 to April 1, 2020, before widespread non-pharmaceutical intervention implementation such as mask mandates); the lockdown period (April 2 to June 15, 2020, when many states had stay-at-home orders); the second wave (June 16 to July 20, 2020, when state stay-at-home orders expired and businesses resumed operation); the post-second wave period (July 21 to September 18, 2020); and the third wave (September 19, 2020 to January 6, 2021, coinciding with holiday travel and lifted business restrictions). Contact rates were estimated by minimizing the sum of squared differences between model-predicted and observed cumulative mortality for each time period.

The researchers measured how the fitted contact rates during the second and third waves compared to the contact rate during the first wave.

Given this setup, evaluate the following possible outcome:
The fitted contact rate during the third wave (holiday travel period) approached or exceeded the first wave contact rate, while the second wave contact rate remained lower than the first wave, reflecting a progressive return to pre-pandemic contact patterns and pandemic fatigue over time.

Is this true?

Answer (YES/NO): NO